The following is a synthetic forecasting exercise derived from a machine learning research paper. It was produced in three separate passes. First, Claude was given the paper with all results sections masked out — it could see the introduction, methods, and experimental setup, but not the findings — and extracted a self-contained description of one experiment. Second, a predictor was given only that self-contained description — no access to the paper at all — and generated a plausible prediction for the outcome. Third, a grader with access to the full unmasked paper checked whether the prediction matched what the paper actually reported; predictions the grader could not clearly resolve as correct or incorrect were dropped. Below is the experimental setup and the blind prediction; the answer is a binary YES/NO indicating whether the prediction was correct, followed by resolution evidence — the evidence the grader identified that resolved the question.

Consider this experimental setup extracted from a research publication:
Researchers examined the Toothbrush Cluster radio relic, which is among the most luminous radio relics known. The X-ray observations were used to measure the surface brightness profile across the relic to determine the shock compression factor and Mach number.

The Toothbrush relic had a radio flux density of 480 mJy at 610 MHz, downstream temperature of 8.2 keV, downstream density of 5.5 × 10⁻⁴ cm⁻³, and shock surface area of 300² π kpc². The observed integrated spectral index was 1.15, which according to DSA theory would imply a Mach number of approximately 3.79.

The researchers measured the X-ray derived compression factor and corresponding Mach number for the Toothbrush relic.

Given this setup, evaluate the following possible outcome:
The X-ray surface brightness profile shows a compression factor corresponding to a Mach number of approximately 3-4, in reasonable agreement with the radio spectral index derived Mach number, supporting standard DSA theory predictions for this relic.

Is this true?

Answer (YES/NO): NO